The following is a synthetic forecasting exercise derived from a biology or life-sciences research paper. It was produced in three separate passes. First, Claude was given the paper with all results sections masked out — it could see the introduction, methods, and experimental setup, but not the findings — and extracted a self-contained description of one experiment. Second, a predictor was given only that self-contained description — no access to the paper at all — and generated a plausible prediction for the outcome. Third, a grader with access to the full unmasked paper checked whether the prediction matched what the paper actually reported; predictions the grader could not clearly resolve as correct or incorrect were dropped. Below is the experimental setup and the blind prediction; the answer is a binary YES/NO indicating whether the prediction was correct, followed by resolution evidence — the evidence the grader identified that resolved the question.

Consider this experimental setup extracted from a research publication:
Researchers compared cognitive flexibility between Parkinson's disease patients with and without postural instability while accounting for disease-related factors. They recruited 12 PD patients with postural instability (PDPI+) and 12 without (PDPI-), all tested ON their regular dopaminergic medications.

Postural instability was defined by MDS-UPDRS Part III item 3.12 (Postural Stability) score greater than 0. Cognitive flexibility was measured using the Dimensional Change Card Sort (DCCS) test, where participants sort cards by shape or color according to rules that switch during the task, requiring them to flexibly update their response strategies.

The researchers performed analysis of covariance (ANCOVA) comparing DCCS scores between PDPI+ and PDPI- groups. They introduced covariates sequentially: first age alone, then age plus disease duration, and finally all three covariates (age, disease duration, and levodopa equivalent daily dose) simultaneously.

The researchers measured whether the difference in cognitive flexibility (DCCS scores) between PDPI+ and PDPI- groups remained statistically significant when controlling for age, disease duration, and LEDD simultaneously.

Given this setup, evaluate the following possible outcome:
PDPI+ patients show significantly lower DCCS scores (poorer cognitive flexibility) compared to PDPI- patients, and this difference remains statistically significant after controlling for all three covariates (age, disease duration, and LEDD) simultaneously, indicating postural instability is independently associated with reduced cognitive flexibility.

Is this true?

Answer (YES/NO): YES